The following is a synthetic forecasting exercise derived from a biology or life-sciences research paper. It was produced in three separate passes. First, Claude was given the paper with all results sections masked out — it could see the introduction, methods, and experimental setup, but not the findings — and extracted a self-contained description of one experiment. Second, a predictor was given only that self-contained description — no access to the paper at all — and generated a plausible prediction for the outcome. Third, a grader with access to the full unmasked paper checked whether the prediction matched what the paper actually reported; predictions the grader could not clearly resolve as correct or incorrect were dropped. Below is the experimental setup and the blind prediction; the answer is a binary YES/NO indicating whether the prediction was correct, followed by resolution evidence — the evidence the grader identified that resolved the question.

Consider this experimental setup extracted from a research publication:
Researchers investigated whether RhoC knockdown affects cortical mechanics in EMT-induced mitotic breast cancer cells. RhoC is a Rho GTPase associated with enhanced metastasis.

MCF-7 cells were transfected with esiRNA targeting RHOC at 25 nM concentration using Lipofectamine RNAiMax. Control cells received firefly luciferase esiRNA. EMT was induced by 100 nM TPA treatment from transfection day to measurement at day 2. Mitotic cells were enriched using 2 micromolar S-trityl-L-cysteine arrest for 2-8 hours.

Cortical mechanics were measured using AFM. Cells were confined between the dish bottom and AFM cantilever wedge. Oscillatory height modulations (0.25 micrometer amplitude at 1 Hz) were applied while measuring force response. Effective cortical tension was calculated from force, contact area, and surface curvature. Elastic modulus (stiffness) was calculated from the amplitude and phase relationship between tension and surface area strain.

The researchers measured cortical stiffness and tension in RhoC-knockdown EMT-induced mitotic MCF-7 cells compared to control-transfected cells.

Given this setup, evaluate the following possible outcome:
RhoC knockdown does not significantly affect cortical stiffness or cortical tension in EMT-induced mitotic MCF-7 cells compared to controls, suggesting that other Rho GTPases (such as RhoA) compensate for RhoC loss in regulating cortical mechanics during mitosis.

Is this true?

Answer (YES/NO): NO